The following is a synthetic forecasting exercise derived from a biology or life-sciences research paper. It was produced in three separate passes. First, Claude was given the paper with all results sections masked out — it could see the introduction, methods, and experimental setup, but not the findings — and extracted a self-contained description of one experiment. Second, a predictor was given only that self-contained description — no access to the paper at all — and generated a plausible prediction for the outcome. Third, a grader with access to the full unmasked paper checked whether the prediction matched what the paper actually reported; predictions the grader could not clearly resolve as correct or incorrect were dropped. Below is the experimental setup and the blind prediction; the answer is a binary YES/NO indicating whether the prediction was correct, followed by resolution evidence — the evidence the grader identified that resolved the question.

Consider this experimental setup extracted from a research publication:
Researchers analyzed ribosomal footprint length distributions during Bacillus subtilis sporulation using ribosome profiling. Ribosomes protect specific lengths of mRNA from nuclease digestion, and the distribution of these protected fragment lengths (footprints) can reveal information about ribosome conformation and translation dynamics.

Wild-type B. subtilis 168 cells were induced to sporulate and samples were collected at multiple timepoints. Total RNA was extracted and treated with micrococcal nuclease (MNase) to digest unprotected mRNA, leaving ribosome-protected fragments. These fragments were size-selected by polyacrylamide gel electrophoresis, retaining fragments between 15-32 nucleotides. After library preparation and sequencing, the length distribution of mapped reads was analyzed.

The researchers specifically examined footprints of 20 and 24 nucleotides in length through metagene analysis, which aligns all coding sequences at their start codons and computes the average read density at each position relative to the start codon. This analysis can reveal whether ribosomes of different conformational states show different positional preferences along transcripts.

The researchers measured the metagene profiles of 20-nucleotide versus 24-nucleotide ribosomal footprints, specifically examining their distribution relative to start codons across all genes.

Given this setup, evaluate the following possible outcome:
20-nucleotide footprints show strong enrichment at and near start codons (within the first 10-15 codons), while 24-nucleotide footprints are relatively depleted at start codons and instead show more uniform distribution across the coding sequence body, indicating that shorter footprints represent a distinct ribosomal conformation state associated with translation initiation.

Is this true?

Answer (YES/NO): NO